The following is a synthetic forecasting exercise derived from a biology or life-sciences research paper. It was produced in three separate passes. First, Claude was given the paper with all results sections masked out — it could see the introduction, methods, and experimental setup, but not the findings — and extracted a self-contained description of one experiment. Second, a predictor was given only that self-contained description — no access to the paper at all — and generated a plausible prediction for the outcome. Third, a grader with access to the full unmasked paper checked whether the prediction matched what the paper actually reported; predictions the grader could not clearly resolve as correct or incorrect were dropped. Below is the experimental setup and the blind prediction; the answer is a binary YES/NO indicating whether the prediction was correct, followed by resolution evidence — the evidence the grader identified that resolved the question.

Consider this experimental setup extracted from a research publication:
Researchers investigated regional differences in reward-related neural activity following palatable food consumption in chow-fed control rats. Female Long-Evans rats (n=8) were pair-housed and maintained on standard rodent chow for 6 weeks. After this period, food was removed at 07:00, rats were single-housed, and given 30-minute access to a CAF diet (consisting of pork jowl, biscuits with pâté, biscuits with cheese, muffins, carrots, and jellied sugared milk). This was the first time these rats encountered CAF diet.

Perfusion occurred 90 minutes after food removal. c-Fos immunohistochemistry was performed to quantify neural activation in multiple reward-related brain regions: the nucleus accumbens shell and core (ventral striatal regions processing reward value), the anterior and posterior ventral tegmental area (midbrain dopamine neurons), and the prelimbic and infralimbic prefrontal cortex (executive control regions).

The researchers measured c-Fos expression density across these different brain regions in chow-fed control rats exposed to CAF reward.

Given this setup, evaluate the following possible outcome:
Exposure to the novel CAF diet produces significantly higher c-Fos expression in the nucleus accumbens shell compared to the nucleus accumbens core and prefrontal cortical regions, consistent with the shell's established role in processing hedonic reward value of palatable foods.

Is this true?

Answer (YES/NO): YES